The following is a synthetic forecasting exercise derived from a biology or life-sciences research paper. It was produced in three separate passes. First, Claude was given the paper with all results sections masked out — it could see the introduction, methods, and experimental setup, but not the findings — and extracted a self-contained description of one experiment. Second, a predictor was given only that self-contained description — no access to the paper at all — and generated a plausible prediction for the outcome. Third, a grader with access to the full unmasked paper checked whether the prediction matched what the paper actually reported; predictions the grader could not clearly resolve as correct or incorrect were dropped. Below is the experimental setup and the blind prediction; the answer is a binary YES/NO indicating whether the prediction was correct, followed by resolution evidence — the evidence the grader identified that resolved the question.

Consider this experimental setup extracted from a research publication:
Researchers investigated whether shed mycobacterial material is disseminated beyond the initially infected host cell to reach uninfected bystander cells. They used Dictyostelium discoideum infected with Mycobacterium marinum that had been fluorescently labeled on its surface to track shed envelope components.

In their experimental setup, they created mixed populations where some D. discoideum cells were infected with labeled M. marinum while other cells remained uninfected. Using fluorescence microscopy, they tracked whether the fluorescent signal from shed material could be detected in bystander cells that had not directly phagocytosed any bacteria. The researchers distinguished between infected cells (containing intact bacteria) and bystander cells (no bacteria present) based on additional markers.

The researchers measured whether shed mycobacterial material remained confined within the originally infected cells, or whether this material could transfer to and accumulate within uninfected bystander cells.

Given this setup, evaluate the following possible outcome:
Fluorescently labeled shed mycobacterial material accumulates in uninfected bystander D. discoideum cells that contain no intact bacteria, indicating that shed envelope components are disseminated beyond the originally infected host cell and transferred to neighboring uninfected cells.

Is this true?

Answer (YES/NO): YES